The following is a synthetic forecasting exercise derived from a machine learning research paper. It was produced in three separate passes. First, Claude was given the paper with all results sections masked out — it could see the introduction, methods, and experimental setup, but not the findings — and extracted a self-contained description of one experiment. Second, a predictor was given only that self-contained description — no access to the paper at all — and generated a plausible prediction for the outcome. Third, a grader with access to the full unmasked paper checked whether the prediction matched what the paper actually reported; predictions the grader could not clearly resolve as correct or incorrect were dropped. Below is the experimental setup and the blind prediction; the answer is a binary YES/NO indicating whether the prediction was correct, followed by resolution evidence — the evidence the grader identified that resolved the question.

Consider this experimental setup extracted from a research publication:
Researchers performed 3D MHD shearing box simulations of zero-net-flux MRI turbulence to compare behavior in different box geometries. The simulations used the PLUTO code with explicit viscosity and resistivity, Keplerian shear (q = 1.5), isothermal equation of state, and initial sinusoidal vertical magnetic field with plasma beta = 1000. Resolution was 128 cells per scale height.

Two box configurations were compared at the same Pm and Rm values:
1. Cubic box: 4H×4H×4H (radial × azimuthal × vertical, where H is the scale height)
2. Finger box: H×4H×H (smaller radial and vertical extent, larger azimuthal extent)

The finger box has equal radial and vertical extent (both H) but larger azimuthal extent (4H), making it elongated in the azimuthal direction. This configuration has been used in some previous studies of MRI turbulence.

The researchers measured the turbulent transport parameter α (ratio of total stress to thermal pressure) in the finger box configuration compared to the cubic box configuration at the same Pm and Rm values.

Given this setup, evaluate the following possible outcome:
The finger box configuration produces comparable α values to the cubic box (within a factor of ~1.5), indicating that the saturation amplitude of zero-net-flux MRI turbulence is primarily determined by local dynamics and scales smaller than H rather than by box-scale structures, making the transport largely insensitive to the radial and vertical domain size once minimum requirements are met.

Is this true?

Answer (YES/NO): NO